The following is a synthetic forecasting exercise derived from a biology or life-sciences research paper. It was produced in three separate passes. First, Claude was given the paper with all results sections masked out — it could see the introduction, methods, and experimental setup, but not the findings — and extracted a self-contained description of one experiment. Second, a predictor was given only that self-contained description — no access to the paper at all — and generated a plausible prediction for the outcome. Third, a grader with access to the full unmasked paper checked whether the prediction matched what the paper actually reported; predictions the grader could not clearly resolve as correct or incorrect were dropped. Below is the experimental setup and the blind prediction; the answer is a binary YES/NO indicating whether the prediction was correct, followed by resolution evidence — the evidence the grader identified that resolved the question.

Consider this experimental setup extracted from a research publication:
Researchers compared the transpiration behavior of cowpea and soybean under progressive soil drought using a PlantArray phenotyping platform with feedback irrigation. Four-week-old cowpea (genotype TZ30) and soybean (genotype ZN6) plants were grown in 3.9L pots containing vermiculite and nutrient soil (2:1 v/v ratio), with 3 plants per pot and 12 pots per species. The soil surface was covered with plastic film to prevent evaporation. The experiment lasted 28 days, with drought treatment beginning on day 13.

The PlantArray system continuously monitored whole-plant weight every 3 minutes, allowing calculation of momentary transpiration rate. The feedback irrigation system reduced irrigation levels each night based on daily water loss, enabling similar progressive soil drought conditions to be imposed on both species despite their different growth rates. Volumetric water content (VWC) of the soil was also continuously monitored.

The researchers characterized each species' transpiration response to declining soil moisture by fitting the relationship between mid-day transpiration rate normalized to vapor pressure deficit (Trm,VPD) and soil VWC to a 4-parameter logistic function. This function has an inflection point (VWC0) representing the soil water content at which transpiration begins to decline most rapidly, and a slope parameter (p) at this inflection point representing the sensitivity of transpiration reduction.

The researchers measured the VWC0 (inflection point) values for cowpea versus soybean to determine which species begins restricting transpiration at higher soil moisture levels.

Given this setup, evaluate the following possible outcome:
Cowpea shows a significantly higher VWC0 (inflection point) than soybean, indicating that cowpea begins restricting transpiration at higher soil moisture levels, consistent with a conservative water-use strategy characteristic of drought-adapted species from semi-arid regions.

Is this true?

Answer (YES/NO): YES